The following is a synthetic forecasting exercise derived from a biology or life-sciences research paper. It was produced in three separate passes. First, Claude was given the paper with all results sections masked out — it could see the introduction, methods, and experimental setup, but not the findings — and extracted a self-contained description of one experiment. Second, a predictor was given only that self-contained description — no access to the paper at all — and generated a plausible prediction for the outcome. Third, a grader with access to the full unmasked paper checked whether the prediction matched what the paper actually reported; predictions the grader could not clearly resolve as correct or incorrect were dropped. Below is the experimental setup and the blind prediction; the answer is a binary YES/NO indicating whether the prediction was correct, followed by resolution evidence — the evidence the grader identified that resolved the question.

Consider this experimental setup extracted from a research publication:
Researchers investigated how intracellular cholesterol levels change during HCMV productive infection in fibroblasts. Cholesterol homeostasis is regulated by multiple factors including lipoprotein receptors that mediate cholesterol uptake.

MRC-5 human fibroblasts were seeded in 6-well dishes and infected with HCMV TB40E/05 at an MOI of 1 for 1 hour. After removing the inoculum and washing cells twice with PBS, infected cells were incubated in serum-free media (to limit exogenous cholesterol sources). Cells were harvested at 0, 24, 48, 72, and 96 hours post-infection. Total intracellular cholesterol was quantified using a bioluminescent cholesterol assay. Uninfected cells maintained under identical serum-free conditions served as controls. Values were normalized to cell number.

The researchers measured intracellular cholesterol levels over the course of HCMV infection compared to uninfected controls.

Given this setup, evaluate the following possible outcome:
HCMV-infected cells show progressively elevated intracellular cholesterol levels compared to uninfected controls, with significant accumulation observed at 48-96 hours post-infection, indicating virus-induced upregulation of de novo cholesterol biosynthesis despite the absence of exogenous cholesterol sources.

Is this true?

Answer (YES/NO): NO